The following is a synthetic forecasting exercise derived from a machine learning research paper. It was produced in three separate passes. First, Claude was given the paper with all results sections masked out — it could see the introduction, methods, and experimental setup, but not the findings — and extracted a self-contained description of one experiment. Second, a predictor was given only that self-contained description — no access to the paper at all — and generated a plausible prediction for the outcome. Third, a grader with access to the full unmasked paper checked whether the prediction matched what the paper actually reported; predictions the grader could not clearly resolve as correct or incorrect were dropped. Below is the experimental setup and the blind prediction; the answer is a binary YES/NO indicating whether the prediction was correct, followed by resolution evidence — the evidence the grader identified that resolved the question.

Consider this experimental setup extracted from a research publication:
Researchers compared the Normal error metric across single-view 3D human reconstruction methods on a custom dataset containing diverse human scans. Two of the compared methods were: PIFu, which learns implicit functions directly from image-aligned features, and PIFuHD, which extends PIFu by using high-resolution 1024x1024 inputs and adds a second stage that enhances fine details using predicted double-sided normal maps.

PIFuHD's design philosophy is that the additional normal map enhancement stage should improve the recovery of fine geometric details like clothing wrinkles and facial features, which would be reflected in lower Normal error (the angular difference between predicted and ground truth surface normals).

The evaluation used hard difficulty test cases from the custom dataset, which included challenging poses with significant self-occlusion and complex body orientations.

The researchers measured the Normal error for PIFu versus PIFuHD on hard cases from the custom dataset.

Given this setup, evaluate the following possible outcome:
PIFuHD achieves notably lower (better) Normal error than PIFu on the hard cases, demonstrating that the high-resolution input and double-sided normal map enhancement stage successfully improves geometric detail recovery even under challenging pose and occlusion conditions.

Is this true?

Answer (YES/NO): NO